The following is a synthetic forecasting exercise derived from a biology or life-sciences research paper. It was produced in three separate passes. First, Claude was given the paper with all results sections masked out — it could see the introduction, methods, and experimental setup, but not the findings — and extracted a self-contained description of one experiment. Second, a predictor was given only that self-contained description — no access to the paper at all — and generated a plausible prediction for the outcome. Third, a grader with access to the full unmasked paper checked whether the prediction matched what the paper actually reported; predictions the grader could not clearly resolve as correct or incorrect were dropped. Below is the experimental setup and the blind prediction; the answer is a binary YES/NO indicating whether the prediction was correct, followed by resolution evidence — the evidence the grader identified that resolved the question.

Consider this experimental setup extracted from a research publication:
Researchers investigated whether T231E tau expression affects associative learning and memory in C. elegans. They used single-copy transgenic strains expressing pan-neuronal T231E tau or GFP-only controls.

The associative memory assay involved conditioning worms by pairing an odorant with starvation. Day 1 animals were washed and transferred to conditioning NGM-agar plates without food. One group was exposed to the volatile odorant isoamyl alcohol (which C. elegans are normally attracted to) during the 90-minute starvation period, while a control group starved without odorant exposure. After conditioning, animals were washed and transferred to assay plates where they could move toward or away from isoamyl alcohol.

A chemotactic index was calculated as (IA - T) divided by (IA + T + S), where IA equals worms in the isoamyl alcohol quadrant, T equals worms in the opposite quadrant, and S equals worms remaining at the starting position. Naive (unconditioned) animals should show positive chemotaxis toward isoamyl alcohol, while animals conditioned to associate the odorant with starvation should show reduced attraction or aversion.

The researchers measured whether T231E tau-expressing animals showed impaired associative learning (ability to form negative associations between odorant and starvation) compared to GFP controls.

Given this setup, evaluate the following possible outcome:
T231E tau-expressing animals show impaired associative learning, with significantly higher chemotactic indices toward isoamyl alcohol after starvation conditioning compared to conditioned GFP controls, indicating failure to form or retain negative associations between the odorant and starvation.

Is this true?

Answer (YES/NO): NO